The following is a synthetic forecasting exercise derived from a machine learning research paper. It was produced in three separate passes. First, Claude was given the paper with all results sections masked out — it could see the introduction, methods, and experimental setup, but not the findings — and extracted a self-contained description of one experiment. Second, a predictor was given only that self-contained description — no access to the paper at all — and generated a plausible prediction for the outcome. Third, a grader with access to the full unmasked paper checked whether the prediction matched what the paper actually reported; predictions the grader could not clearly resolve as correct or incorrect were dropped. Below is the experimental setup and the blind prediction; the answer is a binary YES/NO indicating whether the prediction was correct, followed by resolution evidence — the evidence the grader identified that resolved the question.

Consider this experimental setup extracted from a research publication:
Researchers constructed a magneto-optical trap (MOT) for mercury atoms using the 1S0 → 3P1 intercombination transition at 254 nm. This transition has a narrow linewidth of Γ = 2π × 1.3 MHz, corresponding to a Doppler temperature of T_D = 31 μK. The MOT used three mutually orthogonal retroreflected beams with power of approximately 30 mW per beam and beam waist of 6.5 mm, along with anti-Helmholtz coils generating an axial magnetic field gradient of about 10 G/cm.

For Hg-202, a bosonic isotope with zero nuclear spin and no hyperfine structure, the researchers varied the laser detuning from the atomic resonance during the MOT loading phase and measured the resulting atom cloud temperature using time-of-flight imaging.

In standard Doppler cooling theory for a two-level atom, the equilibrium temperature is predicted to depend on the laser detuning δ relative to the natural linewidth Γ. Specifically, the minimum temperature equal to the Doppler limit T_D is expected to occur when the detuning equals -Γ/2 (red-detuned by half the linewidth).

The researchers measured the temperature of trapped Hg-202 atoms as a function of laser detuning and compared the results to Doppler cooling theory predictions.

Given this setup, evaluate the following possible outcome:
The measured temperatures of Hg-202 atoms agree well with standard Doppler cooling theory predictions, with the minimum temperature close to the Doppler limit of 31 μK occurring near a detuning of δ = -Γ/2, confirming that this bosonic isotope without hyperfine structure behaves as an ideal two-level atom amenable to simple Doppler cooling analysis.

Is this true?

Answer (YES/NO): NO